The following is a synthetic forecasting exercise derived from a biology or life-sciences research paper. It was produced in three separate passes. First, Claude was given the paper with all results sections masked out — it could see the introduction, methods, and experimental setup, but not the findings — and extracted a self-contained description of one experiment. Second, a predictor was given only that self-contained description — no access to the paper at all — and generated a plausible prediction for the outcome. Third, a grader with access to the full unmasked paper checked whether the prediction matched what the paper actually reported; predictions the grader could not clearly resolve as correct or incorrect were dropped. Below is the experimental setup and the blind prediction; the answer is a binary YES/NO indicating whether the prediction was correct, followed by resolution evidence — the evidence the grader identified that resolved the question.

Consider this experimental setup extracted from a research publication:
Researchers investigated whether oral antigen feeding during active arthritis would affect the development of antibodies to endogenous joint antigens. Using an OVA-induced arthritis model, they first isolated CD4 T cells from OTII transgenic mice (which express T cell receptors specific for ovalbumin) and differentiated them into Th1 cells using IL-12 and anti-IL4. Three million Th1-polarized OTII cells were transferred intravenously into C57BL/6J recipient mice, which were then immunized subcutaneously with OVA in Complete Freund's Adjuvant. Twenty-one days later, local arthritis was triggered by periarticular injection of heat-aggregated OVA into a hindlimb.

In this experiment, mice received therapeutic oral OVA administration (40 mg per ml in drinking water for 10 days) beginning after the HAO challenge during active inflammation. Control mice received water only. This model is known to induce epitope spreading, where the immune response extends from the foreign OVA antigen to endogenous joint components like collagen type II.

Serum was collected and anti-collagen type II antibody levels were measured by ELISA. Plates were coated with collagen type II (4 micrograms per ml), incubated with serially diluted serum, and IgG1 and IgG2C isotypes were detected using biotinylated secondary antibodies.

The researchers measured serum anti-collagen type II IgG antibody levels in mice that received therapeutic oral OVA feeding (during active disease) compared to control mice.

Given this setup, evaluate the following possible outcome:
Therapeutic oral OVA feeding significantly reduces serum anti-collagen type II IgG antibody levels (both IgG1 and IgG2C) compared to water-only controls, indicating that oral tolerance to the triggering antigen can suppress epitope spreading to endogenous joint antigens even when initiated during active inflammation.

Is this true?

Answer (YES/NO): NO